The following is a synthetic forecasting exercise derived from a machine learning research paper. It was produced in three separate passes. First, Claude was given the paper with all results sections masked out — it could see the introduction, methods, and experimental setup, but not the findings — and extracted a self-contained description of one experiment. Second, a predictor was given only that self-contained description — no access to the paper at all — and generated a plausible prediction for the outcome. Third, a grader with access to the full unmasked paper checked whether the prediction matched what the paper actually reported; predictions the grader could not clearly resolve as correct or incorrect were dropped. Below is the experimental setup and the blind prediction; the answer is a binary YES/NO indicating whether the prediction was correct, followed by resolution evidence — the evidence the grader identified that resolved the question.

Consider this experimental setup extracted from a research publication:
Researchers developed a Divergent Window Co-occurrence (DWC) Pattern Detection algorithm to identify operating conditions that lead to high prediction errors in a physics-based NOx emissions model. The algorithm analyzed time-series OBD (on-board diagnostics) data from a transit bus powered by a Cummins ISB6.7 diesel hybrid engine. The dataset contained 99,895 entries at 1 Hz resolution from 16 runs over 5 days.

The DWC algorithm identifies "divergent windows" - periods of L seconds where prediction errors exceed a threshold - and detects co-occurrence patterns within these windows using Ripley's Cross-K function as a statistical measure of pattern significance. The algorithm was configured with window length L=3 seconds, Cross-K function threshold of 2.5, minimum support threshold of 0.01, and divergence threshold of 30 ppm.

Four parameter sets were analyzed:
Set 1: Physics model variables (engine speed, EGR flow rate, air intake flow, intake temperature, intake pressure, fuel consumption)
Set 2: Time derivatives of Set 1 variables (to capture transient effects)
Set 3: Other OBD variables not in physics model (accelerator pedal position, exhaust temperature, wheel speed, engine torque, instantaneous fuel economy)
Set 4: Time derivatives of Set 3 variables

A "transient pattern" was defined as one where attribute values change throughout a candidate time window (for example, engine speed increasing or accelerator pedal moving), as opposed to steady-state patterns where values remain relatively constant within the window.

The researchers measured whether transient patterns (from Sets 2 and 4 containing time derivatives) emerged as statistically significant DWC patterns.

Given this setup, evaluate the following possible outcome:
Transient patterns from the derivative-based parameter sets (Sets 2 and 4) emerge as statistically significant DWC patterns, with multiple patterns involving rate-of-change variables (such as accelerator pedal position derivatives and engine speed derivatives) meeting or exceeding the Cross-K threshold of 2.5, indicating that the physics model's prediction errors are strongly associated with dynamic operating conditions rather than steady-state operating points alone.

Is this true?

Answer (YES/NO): NO